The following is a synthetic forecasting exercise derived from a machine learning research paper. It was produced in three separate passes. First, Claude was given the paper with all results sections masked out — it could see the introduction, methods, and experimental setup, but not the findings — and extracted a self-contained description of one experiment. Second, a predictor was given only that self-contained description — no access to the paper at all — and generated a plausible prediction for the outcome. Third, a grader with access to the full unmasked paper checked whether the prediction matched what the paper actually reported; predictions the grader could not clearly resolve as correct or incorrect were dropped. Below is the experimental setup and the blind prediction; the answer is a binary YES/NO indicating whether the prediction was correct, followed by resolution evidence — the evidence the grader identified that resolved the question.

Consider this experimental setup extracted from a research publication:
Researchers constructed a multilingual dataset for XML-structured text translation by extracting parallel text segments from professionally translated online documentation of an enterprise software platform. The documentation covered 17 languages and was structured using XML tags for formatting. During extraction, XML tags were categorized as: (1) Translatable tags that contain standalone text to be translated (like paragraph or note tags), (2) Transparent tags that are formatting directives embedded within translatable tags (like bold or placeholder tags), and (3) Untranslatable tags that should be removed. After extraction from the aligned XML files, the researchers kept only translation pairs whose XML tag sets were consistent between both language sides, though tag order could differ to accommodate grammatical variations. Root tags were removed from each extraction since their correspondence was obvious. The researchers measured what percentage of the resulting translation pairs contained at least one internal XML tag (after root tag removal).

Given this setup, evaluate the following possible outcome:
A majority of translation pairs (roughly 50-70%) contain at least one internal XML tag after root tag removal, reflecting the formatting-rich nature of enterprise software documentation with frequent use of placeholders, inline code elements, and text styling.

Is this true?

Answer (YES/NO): NO